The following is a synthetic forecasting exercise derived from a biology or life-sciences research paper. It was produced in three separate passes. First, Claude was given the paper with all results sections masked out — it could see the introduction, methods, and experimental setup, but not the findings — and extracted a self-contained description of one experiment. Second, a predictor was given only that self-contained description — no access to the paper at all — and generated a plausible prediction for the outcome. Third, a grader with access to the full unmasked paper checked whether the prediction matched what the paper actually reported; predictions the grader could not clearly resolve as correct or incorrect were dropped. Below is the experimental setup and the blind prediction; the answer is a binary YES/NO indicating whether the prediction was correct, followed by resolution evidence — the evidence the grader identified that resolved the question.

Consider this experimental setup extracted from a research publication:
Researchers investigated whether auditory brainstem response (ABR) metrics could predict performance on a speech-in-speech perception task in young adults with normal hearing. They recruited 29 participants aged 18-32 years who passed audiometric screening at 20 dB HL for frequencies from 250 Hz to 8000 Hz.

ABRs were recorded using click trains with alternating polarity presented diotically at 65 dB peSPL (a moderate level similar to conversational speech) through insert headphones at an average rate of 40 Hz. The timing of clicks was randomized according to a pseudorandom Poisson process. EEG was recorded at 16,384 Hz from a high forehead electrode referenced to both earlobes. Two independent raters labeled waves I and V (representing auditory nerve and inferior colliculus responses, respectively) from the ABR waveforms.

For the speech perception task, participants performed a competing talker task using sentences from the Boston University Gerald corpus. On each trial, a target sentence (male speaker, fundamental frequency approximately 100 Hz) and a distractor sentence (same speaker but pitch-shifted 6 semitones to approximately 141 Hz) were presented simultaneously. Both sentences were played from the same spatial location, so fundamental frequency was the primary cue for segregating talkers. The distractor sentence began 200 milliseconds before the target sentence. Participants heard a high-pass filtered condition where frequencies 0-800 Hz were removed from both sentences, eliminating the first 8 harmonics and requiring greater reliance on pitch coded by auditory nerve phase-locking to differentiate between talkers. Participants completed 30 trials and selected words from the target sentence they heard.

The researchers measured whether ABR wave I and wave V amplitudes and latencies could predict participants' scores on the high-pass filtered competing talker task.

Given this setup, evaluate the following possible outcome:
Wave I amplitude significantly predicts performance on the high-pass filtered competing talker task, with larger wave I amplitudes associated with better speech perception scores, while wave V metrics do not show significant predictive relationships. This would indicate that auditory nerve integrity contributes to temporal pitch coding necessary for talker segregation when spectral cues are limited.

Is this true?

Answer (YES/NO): NO